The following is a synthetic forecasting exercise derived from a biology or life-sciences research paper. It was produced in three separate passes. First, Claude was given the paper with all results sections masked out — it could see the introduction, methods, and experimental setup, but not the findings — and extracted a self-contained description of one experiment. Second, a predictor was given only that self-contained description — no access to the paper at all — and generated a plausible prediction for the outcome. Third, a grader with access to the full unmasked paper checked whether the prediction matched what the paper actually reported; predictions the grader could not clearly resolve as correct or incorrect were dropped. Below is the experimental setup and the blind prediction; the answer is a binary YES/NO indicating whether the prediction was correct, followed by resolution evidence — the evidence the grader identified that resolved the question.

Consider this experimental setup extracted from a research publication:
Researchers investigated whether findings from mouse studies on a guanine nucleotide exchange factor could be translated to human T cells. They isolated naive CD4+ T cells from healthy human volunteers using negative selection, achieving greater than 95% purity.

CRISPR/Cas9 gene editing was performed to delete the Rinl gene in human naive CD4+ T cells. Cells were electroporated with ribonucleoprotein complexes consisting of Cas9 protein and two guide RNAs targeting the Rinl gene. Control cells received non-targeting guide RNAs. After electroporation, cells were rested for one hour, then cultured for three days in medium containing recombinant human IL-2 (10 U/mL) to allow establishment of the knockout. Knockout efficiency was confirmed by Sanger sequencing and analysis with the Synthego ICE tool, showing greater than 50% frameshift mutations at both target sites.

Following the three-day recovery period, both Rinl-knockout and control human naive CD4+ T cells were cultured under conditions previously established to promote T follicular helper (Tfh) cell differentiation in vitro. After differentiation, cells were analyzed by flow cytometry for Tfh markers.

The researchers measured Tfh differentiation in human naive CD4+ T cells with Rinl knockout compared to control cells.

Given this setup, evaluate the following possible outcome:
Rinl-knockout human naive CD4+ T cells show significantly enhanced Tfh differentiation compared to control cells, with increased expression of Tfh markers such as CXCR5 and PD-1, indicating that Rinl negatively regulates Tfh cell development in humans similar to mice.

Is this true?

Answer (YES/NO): YES